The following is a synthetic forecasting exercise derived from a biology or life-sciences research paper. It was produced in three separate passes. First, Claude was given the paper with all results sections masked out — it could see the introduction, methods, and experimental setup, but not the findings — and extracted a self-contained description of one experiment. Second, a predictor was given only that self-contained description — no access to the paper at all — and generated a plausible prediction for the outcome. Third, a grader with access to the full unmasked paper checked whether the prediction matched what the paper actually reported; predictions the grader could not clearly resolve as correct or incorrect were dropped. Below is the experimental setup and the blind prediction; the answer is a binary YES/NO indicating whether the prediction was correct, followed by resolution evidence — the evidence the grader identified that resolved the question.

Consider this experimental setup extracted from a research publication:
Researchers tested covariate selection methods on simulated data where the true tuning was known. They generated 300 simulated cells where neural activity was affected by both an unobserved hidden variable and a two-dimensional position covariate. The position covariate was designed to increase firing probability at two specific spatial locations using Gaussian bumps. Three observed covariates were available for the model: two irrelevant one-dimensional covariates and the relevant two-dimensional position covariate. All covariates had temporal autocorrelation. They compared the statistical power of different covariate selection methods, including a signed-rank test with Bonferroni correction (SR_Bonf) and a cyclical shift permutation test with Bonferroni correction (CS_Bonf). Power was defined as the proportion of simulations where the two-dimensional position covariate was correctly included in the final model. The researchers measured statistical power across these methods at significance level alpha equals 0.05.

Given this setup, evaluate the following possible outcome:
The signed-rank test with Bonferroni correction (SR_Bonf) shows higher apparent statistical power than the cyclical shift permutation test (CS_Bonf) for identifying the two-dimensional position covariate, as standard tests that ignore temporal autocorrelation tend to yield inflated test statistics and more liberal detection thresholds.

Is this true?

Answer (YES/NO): NO